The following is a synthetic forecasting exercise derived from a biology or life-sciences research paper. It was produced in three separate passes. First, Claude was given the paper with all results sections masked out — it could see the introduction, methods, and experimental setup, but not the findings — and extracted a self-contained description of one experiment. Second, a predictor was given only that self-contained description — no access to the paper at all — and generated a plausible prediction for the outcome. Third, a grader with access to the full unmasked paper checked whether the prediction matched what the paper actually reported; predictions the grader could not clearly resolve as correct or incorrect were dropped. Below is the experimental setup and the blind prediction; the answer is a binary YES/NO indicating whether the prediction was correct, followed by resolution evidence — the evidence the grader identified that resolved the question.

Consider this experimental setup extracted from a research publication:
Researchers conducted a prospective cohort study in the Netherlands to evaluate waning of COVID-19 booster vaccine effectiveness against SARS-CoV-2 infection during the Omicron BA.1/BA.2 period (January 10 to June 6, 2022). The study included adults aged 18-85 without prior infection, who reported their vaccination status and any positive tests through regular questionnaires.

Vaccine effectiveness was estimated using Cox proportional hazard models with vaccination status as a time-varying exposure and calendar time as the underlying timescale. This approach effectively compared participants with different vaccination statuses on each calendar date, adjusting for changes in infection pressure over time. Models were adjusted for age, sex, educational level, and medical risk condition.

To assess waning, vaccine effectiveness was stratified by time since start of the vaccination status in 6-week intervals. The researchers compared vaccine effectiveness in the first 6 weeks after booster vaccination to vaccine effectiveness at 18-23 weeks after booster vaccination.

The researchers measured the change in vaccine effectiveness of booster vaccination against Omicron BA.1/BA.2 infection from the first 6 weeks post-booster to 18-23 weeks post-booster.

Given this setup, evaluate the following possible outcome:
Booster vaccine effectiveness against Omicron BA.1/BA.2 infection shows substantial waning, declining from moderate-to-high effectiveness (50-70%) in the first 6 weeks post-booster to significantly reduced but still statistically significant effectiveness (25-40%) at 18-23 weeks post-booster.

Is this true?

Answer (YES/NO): YES